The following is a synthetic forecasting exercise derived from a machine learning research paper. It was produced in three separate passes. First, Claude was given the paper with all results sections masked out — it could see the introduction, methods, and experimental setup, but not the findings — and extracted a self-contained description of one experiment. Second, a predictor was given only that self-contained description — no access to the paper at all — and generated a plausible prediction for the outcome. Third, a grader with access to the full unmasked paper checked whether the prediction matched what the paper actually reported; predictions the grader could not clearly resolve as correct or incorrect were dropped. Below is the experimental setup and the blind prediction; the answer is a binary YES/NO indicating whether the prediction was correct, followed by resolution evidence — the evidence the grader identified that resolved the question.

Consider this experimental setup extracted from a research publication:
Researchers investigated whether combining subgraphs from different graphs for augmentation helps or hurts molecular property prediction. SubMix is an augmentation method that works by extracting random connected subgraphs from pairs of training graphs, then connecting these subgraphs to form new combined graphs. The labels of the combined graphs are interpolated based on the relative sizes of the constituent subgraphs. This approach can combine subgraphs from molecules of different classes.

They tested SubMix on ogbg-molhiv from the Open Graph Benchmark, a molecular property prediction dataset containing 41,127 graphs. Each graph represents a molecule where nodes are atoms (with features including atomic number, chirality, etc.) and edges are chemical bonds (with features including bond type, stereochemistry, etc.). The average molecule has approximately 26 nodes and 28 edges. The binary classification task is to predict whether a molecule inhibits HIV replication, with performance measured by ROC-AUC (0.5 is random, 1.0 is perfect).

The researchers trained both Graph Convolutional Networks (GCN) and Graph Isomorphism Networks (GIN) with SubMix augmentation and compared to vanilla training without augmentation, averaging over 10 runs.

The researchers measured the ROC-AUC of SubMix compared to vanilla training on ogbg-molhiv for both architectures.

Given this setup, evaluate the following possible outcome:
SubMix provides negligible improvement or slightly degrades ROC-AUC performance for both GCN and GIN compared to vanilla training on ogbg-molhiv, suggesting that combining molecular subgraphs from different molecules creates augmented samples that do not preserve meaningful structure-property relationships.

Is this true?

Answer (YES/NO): NO